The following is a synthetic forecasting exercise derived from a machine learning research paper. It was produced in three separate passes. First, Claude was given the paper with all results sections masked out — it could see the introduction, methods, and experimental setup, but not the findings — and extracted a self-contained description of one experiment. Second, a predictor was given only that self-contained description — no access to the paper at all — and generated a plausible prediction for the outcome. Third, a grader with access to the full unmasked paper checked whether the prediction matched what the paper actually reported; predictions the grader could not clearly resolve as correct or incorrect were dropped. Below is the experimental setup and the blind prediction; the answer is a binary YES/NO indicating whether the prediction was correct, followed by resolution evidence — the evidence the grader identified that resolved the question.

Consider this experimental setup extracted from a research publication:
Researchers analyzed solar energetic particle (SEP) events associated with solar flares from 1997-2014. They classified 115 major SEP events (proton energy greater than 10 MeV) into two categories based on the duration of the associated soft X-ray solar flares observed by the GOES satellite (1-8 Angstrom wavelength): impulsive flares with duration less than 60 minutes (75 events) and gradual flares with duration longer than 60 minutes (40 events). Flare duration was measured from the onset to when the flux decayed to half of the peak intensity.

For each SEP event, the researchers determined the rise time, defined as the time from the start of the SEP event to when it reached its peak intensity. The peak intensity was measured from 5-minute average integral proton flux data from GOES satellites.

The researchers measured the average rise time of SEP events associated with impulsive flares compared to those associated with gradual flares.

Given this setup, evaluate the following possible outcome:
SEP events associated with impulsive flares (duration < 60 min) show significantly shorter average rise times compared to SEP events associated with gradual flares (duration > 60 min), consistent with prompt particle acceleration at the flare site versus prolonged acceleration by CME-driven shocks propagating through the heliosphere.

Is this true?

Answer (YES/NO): YES